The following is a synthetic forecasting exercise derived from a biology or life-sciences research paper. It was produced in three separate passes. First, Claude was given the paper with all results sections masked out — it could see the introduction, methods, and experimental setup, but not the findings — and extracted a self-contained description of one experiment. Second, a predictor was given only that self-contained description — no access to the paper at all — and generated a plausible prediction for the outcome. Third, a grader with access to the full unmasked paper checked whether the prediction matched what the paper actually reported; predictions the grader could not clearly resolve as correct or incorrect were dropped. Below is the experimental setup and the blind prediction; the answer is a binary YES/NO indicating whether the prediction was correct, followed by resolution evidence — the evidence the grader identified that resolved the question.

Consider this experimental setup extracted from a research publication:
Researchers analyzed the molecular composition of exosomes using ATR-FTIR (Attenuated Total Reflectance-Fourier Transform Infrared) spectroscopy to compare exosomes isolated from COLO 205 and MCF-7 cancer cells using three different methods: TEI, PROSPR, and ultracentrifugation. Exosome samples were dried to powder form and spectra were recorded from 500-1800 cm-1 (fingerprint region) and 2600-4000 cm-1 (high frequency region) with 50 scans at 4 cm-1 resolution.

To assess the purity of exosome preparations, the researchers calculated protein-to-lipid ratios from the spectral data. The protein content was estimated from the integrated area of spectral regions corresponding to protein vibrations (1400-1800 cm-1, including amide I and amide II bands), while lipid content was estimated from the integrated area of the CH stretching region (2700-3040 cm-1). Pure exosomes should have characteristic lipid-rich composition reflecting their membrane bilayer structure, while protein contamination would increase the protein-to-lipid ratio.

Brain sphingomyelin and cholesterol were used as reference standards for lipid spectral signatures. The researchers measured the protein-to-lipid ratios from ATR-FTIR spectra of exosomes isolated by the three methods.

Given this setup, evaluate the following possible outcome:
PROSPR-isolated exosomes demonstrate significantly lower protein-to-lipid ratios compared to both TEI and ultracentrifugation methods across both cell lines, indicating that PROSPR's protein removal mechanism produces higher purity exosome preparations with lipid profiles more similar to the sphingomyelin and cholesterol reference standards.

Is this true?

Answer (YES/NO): NO